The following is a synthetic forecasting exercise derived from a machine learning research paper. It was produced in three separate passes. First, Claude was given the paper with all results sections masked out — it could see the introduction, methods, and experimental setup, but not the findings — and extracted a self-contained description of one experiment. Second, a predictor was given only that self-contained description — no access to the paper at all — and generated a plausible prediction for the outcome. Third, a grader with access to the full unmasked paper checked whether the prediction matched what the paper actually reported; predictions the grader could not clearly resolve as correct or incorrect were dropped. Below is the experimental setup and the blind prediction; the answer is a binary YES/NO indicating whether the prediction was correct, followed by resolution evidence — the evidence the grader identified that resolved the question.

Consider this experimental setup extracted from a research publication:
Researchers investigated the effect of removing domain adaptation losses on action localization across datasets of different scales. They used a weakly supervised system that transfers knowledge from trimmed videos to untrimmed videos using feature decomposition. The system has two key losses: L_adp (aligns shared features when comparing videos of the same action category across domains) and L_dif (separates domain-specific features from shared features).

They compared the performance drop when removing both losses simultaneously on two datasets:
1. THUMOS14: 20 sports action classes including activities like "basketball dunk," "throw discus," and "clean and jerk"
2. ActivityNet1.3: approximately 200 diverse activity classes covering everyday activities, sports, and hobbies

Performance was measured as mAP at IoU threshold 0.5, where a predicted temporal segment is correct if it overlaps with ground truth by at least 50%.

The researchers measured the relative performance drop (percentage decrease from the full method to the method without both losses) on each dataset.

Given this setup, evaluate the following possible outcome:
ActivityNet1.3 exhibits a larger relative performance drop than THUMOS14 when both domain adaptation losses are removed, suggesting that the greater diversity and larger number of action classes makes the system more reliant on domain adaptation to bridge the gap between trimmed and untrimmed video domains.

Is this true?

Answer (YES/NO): NO